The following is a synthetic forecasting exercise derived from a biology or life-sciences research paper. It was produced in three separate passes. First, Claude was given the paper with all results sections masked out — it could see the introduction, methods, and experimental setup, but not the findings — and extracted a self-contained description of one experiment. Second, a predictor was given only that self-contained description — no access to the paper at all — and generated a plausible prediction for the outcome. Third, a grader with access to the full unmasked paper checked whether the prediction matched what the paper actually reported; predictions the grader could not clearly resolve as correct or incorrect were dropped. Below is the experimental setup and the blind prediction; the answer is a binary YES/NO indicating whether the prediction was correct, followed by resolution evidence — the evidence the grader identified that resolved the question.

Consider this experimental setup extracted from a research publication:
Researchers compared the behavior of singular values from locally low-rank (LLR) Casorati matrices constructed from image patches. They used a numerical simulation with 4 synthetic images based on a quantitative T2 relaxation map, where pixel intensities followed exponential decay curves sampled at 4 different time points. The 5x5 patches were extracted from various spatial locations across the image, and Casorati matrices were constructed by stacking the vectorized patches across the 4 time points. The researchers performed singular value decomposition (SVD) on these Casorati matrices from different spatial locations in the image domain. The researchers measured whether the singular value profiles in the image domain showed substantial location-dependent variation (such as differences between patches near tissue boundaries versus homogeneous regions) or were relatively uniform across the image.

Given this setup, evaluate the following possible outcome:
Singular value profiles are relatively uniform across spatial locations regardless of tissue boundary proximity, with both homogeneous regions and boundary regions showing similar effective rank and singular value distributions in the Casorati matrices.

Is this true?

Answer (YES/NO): YES